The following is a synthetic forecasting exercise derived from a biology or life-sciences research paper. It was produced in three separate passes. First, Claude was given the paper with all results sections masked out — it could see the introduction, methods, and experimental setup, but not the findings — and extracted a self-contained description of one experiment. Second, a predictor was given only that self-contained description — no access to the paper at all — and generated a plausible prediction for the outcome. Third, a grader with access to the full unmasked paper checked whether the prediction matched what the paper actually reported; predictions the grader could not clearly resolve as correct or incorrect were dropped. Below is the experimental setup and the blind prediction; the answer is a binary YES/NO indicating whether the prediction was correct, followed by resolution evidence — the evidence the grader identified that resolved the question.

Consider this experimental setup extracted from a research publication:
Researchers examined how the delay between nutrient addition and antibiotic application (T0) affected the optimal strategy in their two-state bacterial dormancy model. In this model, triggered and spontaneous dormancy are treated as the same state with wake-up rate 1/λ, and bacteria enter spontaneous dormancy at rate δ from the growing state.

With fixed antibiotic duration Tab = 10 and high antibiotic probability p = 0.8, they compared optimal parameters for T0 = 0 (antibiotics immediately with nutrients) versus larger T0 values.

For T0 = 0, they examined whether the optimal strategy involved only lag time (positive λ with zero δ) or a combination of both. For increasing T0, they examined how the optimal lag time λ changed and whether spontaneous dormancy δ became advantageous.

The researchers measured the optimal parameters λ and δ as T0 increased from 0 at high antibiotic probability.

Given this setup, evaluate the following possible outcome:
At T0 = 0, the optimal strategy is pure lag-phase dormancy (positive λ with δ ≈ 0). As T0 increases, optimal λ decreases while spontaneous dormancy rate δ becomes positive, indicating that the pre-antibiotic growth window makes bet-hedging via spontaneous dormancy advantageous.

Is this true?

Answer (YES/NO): YES